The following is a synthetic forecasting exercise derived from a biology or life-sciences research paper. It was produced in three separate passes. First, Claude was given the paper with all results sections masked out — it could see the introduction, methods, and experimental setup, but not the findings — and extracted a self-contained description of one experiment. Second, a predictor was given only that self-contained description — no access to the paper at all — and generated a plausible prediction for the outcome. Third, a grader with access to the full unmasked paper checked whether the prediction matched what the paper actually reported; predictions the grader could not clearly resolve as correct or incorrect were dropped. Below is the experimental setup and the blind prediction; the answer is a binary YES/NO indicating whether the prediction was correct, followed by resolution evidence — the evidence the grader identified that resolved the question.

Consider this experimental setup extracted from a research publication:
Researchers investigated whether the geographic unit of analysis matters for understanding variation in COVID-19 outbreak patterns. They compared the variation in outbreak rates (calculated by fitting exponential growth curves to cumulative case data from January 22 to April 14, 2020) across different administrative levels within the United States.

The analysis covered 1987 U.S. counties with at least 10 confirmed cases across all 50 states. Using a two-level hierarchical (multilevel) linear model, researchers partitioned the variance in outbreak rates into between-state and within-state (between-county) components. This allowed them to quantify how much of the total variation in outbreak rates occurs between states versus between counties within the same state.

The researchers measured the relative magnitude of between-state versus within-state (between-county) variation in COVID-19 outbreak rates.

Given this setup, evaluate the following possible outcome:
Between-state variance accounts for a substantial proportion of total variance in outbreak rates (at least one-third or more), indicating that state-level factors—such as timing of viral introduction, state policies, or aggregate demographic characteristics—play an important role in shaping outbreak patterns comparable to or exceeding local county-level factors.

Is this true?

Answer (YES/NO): NO